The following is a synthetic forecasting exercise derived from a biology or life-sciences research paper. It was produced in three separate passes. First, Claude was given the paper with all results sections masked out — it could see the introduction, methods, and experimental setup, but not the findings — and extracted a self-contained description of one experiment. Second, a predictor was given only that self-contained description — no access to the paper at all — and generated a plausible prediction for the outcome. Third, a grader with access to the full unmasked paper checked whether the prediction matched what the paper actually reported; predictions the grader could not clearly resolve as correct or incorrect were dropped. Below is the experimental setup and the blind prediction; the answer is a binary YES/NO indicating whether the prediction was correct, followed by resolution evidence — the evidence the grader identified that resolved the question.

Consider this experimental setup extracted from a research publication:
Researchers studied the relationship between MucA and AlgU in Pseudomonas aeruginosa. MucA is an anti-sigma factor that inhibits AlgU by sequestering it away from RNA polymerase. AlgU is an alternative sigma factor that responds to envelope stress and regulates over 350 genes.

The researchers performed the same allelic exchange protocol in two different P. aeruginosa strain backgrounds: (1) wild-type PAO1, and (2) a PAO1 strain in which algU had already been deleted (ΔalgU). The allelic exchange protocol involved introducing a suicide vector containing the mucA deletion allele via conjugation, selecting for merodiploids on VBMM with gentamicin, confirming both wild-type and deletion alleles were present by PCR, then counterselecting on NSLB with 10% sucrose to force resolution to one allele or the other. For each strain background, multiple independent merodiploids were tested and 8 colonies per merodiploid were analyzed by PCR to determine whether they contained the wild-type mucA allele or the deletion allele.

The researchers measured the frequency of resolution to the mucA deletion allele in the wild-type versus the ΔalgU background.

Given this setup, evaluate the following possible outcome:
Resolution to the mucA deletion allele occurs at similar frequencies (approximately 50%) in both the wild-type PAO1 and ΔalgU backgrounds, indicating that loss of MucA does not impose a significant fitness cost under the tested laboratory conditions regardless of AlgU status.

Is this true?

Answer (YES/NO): NO